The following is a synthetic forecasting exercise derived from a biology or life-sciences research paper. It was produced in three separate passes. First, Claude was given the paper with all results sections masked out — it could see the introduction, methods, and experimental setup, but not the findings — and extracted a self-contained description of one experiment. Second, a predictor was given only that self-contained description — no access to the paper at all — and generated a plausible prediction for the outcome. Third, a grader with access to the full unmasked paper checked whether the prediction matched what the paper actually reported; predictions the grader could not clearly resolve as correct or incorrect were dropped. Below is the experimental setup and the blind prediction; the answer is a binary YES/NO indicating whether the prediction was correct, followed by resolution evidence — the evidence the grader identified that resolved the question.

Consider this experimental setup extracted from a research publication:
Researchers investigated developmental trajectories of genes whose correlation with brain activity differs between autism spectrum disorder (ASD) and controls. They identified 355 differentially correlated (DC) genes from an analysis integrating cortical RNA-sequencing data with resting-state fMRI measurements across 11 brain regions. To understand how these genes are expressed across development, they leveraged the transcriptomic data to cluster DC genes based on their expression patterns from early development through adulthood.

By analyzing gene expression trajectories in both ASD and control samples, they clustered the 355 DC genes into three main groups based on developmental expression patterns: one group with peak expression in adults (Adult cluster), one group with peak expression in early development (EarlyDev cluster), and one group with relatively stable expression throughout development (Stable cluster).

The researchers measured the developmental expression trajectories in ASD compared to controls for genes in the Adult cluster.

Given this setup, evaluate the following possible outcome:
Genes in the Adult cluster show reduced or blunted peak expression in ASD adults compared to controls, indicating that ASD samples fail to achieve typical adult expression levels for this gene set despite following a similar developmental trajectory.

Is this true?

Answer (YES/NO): NO